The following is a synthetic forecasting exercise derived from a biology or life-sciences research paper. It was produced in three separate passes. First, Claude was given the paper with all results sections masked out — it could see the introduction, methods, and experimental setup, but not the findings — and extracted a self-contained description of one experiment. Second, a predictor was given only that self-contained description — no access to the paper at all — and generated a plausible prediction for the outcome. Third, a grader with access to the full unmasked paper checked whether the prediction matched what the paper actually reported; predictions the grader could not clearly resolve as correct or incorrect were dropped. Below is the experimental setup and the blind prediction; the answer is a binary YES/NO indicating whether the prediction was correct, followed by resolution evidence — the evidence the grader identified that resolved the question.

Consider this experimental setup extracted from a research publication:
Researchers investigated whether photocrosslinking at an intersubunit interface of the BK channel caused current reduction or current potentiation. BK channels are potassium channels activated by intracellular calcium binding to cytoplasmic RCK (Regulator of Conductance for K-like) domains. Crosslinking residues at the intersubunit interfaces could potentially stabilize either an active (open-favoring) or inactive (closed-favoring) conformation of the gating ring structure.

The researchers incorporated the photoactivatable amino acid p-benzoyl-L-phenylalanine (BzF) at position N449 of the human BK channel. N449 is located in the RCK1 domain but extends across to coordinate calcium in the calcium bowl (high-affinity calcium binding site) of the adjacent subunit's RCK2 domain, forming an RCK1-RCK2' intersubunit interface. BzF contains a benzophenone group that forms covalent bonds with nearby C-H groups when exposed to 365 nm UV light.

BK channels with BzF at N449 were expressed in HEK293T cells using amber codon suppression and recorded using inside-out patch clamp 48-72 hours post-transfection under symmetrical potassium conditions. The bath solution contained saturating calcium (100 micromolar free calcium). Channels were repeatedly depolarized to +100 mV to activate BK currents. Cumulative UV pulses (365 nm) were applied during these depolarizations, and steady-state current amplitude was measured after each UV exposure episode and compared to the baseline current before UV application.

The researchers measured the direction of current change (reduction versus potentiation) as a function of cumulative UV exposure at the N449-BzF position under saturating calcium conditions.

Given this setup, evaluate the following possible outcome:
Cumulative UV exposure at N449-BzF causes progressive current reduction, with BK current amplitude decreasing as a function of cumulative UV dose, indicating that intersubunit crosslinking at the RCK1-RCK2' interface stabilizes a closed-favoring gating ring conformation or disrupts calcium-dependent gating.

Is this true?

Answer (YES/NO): YES